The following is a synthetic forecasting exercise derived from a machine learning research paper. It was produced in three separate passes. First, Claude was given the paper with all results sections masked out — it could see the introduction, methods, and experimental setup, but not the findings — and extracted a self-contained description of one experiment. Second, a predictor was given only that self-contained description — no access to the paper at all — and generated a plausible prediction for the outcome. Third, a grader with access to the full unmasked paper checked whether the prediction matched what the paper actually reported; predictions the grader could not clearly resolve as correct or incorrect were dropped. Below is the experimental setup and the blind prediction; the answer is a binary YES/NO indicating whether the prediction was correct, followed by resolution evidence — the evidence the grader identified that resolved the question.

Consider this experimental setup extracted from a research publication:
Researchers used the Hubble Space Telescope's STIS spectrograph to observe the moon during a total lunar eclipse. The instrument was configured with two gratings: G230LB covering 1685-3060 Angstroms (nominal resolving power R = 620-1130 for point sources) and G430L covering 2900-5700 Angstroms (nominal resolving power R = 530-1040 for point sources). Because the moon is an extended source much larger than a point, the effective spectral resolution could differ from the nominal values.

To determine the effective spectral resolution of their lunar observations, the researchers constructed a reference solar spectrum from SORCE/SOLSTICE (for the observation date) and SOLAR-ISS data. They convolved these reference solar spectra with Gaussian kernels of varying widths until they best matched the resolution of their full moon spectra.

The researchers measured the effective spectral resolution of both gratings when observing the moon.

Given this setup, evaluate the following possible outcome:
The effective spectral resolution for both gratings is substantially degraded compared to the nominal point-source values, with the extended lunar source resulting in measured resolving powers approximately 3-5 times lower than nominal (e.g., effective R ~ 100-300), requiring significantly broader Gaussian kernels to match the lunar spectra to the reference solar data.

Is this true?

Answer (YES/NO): NO